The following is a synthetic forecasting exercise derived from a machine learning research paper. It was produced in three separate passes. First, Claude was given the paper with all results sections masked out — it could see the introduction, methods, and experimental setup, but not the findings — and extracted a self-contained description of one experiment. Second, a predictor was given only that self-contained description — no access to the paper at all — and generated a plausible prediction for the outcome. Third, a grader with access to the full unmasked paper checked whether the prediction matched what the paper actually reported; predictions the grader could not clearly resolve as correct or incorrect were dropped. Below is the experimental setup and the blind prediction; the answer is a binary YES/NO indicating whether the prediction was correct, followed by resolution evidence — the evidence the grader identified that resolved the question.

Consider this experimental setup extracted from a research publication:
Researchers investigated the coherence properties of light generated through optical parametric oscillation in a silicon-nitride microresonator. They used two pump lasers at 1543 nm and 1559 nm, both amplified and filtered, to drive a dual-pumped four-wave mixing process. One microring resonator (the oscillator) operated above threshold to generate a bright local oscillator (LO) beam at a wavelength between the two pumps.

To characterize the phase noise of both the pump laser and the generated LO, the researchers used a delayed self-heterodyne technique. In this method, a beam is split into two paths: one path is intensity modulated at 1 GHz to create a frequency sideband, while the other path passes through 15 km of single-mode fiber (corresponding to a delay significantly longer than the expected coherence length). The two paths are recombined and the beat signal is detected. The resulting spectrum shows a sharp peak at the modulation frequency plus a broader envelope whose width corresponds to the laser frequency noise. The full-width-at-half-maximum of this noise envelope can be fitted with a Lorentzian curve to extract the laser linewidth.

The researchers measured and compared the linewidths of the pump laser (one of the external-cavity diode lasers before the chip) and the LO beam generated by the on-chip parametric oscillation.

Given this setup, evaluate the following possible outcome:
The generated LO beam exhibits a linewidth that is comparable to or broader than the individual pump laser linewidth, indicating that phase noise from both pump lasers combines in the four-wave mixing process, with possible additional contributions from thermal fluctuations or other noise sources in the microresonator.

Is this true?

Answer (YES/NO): YES